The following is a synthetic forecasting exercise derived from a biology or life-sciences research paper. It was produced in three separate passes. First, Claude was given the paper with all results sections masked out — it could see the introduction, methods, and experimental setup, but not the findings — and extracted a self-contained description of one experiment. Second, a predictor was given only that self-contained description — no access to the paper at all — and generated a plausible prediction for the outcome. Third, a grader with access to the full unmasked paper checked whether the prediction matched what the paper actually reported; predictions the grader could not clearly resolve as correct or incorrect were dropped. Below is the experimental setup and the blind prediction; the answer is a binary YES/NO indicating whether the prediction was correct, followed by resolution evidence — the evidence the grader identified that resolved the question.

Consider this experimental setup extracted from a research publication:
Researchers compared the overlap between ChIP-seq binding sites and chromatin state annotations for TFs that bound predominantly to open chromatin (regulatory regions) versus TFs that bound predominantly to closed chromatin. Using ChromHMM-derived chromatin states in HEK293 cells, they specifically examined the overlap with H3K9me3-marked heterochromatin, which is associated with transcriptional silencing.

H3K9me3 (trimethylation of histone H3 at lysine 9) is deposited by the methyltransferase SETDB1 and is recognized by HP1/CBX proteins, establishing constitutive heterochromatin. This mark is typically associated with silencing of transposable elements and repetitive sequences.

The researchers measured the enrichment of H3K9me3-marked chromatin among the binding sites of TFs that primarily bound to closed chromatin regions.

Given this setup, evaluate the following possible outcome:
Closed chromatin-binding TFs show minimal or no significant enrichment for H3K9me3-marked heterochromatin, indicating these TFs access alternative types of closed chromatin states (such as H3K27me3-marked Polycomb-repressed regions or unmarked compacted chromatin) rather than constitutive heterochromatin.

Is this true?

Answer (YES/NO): NO